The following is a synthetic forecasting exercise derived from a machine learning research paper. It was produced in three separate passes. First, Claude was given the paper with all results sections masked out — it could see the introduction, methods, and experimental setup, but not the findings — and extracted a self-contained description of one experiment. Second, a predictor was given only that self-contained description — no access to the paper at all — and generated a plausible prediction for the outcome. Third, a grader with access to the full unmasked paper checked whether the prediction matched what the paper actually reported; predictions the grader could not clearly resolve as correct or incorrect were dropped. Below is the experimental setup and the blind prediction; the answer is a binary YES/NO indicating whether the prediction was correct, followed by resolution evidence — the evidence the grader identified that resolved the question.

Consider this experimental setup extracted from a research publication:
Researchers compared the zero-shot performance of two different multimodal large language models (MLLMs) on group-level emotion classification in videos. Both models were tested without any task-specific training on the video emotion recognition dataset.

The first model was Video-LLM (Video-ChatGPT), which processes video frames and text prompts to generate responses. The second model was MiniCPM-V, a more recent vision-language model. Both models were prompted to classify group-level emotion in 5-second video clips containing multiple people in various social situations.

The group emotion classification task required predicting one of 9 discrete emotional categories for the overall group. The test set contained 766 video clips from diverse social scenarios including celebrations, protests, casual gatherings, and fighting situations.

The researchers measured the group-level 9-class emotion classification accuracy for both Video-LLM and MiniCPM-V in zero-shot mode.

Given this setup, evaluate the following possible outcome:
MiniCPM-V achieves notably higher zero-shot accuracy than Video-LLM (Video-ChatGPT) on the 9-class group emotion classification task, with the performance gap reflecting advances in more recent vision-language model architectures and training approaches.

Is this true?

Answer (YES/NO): YES